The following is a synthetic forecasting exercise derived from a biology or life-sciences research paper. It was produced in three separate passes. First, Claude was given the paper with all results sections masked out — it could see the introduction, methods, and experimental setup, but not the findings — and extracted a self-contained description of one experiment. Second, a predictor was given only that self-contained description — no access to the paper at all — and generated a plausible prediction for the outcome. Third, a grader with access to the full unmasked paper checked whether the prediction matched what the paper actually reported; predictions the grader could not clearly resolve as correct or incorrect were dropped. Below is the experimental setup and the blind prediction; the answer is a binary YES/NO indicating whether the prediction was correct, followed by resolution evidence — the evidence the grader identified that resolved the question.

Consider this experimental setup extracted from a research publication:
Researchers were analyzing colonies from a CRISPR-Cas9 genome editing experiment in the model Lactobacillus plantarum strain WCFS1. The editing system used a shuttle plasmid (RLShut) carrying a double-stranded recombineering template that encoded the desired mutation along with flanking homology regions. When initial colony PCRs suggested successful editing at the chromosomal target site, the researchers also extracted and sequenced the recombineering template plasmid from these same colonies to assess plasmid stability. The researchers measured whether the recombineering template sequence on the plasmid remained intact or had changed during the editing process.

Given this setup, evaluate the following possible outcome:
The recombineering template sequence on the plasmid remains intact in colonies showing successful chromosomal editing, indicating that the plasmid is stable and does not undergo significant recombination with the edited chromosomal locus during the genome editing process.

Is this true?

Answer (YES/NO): NO